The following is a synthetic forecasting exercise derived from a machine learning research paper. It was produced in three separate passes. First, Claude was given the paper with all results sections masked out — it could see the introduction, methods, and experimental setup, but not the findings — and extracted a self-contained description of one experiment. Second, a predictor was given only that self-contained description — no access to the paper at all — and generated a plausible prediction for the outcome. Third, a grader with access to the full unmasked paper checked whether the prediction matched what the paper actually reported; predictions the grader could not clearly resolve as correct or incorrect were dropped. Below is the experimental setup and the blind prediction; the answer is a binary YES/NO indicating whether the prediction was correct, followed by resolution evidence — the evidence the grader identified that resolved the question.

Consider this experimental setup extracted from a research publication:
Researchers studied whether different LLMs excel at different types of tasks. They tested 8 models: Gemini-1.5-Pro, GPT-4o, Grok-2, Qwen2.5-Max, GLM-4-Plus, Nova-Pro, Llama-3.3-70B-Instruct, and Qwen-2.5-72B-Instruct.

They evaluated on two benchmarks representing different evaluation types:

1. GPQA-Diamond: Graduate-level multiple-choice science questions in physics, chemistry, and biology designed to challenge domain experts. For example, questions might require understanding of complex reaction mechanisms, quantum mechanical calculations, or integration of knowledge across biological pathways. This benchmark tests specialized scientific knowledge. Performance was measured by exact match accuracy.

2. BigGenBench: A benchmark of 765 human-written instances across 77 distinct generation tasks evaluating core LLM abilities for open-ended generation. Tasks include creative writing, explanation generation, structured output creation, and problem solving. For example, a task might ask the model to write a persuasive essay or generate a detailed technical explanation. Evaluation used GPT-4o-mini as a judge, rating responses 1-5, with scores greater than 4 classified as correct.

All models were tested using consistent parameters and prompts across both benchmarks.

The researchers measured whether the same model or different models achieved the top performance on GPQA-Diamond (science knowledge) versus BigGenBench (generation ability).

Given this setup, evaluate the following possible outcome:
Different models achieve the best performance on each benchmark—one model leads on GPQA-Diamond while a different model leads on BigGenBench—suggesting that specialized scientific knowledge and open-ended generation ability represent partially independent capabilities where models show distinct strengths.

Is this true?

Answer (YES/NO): YES